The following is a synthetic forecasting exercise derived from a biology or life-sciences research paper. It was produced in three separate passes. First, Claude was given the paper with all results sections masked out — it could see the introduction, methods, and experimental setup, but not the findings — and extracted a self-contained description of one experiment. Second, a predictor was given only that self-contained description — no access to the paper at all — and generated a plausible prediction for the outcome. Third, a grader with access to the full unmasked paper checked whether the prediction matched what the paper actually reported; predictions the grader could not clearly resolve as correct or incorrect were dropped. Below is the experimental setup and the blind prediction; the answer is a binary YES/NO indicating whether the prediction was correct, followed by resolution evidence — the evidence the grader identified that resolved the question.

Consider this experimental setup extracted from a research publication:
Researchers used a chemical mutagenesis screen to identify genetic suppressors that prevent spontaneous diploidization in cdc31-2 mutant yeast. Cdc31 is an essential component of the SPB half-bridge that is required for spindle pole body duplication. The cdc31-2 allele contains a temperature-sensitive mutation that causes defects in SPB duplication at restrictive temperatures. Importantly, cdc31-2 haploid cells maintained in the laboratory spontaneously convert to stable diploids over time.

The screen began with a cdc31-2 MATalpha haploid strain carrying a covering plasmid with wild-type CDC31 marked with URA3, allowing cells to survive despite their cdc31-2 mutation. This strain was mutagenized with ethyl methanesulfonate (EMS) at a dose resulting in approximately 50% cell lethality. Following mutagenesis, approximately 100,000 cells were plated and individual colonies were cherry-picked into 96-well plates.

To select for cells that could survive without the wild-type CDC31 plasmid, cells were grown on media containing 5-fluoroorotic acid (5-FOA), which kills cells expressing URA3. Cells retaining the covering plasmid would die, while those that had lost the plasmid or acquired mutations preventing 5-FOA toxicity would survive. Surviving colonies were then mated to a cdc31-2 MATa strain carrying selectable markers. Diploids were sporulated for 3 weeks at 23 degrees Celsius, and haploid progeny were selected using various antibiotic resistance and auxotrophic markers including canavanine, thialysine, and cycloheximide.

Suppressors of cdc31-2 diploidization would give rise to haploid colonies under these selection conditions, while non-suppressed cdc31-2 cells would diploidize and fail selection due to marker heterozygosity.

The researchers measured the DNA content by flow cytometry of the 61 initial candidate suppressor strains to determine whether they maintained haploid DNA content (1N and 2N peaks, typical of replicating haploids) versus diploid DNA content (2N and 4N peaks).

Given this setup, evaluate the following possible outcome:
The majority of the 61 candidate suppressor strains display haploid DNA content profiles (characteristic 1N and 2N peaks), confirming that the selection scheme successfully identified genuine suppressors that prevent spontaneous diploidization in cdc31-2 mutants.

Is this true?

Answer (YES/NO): NO